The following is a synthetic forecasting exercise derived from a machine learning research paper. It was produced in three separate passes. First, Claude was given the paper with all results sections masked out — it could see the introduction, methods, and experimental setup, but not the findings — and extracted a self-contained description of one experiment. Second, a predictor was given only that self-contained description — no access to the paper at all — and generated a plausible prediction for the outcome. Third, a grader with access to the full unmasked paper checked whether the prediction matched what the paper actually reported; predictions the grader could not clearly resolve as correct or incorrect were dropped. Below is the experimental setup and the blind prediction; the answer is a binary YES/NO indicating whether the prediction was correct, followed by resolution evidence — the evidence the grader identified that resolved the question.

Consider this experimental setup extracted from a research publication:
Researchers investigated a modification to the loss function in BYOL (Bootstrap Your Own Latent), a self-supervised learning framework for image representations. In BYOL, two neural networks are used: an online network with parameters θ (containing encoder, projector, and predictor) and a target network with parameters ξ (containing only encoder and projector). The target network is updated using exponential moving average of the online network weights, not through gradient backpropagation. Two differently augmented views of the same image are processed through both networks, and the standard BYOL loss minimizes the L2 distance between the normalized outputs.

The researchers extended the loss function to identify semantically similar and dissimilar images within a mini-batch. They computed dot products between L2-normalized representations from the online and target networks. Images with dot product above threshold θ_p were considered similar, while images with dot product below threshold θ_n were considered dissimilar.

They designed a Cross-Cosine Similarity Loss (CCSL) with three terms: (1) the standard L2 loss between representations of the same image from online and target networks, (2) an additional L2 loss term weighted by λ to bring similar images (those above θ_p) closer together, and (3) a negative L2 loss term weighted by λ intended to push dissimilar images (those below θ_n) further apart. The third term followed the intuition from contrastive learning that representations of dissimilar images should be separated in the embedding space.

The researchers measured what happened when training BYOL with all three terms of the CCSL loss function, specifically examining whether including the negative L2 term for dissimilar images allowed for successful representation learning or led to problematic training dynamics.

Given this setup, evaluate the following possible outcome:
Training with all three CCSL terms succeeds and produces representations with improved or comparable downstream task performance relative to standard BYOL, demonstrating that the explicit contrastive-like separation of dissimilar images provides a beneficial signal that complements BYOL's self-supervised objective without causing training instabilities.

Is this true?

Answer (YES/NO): NO